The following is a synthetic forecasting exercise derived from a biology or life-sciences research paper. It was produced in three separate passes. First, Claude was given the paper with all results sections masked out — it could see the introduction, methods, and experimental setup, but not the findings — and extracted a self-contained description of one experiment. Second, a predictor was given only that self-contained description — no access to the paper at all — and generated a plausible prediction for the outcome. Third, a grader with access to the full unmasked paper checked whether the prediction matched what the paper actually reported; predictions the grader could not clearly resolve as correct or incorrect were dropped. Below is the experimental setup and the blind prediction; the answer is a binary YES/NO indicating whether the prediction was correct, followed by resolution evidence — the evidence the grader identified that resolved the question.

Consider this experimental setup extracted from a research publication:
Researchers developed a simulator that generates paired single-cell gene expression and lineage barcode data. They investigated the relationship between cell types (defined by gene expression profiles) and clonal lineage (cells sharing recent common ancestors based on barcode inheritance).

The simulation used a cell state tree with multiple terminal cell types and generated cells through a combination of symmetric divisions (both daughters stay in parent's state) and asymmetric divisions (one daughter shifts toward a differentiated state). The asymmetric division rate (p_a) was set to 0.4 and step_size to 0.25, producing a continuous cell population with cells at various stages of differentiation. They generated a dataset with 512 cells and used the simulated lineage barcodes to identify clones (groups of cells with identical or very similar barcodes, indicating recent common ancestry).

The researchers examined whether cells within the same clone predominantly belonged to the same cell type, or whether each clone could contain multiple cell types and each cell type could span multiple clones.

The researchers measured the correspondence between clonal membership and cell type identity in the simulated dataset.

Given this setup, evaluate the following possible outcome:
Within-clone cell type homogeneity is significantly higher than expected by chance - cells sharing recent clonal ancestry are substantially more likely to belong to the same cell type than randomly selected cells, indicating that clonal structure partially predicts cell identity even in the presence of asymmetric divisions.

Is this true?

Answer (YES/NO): YES